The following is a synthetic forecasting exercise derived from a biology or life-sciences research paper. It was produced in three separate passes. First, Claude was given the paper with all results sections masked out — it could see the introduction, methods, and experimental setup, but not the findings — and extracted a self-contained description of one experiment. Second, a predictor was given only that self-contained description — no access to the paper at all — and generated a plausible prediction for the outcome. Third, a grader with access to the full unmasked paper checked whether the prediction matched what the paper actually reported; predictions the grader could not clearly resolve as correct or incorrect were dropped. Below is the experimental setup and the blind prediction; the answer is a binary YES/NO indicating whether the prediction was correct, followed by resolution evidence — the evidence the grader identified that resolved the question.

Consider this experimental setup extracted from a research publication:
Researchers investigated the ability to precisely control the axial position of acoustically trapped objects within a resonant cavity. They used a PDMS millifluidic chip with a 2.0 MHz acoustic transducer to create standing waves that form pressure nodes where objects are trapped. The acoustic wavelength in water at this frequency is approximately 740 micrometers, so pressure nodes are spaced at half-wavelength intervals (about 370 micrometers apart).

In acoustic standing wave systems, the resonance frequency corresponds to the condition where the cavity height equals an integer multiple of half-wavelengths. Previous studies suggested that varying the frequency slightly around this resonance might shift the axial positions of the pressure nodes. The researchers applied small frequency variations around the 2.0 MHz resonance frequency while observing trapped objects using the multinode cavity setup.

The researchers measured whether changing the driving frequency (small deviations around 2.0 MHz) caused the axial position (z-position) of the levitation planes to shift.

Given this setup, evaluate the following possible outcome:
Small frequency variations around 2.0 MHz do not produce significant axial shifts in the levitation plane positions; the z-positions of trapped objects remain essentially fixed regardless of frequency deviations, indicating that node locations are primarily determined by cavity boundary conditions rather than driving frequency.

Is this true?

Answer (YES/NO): NO